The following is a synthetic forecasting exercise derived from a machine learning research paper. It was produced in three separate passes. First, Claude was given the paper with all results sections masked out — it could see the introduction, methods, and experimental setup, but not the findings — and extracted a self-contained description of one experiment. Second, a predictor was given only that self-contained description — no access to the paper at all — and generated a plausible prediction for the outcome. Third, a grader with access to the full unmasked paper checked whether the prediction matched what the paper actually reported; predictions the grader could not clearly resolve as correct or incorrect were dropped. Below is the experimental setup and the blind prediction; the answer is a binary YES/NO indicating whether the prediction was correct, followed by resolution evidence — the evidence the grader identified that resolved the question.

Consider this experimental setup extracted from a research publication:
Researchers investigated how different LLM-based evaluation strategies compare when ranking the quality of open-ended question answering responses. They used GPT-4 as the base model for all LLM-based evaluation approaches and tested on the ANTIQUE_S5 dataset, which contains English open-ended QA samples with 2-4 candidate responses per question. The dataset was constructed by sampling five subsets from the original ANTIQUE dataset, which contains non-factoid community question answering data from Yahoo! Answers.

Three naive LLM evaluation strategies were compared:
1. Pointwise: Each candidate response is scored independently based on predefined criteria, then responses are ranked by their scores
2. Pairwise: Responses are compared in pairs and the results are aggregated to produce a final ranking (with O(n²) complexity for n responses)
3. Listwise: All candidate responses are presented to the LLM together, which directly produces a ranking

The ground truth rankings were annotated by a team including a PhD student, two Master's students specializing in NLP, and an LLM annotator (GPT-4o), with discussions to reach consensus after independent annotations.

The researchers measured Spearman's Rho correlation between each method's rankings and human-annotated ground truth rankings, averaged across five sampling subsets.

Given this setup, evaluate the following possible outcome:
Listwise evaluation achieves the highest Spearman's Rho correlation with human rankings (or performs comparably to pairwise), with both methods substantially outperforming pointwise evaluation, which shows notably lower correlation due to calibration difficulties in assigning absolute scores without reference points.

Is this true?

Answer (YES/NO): YES